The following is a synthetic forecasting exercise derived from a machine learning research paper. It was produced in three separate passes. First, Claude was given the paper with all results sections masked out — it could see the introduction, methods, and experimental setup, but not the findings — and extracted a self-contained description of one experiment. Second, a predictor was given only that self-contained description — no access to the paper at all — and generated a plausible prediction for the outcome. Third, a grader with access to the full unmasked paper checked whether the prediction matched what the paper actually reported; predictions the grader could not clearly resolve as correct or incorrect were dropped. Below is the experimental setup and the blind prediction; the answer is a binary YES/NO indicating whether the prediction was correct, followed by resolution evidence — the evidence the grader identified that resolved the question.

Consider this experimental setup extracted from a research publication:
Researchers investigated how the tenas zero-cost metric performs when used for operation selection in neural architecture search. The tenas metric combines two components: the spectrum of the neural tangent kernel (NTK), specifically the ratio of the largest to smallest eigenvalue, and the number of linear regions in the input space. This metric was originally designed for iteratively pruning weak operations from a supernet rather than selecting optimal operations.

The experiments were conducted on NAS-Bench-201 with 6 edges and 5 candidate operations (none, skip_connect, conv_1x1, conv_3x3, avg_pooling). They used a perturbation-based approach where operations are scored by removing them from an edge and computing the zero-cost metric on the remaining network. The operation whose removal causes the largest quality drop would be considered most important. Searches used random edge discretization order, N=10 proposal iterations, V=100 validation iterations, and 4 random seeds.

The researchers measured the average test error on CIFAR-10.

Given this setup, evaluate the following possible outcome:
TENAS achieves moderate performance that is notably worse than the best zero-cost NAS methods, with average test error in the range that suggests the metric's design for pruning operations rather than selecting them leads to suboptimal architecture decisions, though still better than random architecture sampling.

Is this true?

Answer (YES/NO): NO